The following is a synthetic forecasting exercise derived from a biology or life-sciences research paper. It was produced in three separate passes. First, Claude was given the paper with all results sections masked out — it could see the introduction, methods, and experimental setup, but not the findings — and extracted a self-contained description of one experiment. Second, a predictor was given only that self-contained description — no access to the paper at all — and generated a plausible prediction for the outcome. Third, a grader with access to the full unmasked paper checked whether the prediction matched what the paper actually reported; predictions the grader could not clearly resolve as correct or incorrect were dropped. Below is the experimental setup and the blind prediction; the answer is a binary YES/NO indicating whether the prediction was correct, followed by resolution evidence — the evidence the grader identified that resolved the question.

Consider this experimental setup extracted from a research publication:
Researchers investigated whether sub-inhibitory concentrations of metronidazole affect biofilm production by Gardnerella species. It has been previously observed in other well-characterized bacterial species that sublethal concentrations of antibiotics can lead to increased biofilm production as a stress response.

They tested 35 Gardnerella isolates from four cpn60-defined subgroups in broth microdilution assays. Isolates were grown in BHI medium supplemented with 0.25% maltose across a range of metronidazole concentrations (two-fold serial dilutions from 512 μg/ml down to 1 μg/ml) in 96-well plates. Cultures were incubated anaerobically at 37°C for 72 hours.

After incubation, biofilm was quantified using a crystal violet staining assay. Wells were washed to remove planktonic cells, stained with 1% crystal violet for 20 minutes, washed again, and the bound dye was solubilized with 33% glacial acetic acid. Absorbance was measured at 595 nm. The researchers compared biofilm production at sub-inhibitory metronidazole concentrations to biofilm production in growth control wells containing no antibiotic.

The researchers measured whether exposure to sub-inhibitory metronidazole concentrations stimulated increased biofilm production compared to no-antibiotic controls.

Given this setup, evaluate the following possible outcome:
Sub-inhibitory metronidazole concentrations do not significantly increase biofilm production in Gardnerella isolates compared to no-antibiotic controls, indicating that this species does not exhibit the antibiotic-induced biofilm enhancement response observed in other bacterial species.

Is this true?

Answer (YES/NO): YES